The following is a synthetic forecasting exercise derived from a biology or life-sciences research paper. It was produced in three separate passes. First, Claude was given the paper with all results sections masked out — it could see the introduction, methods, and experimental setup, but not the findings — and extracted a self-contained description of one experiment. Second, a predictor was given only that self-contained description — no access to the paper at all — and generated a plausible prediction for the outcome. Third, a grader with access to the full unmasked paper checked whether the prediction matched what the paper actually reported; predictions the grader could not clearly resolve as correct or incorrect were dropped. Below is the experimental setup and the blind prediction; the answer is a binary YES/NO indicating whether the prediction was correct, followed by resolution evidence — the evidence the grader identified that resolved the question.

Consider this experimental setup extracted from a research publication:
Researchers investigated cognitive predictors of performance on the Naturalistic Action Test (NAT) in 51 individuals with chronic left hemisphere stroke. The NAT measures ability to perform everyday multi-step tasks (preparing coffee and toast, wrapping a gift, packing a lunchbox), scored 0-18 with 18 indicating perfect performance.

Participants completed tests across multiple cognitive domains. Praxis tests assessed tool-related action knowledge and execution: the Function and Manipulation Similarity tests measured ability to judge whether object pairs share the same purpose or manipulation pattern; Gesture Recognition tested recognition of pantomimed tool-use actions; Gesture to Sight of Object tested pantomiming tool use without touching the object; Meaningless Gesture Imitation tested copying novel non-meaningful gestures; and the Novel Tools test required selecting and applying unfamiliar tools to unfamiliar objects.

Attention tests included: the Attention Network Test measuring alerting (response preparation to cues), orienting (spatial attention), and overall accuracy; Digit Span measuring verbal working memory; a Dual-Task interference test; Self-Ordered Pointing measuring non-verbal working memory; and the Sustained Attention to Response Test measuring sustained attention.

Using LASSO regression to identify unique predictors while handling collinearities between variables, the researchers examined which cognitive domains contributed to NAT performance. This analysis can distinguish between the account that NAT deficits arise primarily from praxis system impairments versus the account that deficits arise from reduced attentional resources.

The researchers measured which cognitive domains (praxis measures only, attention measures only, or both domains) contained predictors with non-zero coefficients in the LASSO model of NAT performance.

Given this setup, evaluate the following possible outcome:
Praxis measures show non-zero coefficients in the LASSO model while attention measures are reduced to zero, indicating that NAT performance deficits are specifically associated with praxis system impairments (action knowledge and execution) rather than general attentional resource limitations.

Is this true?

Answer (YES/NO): NO